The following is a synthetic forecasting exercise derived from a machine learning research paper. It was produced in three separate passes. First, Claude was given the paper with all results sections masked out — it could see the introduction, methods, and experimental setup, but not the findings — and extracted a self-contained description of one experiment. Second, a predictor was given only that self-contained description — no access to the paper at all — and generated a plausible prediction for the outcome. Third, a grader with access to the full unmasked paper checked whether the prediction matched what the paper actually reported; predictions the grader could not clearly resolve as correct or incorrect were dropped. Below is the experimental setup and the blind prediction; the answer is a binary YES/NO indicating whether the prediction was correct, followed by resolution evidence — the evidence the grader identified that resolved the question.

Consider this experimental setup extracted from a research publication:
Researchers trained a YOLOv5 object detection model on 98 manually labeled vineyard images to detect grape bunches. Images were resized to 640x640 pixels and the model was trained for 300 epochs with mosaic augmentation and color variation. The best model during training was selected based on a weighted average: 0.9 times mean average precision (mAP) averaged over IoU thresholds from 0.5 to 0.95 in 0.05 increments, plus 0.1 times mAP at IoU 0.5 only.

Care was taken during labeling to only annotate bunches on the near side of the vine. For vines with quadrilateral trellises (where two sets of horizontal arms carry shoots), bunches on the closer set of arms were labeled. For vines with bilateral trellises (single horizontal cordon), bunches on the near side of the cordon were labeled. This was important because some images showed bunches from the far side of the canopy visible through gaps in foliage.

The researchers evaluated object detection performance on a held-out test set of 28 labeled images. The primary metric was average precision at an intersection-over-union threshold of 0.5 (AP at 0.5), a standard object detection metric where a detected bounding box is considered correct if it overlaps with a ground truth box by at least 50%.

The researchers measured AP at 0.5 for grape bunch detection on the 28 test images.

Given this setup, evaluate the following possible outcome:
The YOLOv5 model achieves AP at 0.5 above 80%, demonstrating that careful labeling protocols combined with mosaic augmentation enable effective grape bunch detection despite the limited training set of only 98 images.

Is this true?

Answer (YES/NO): NO